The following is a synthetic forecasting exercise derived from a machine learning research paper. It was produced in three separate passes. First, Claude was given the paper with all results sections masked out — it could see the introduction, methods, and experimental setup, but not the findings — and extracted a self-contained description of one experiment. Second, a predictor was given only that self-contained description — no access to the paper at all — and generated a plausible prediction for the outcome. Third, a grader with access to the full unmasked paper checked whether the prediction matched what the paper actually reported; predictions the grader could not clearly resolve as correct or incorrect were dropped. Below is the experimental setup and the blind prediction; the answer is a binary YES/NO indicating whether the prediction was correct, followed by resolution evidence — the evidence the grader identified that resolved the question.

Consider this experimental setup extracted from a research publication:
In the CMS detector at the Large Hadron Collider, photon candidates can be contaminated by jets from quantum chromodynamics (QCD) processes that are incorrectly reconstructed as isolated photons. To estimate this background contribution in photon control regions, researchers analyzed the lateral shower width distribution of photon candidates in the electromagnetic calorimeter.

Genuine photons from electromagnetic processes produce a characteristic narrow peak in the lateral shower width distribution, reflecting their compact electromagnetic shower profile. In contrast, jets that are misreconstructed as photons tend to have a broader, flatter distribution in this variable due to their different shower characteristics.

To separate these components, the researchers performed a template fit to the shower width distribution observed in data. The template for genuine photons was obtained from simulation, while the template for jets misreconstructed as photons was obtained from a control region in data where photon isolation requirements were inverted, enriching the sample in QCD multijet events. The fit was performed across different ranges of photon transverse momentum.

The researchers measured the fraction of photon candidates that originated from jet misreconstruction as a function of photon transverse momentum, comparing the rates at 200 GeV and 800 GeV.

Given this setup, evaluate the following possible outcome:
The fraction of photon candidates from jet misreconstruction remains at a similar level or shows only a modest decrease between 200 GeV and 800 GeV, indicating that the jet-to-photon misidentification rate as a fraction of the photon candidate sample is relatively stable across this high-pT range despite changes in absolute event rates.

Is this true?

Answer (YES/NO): NO